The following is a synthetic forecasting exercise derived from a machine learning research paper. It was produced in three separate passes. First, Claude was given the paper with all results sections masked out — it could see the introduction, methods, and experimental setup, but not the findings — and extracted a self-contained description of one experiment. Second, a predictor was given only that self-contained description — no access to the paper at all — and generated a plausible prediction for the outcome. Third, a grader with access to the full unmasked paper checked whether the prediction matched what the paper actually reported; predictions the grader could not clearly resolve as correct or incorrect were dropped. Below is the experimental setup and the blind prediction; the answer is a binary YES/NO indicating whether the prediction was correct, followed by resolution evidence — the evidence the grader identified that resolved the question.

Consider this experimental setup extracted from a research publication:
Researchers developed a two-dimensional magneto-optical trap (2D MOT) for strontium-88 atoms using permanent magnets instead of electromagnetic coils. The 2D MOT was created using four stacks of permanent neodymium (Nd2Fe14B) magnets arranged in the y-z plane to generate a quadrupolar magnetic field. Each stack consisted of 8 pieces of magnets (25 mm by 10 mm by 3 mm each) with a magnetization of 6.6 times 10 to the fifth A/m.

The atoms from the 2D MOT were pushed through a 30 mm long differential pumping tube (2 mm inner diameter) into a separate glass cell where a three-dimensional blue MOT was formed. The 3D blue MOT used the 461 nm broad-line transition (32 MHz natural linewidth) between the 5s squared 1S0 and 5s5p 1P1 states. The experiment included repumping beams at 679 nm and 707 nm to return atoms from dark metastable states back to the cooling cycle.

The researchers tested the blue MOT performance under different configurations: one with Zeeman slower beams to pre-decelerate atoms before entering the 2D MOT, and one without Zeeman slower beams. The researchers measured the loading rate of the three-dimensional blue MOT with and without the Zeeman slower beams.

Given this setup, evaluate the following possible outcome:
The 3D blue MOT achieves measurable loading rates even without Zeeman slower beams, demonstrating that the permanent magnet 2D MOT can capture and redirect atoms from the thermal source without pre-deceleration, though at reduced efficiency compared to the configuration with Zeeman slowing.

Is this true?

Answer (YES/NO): YES